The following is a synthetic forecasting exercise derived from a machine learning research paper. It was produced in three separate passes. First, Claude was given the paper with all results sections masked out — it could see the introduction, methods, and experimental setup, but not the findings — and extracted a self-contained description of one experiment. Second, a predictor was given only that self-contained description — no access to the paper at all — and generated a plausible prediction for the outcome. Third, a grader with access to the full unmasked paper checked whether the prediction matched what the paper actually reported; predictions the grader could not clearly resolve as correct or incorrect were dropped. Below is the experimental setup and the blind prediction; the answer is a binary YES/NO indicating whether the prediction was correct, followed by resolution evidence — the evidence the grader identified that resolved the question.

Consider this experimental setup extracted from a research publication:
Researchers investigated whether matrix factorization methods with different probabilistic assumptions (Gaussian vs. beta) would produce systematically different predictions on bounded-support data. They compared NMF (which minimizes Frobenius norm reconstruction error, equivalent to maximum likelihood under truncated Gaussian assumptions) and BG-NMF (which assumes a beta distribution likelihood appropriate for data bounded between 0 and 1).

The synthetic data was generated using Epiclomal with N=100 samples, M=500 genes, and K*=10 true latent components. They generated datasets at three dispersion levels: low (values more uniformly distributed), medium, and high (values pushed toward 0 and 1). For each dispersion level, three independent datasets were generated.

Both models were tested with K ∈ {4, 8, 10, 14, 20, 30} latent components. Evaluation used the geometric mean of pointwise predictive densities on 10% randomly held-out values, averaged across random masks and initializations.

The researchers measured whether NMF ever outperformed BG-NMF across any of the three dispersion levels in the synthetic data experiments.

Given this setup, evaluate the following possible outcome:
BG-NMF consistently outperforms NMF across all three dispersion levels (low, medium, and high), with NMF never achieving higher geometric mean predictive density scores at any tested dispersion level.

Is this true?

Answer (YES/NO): YES